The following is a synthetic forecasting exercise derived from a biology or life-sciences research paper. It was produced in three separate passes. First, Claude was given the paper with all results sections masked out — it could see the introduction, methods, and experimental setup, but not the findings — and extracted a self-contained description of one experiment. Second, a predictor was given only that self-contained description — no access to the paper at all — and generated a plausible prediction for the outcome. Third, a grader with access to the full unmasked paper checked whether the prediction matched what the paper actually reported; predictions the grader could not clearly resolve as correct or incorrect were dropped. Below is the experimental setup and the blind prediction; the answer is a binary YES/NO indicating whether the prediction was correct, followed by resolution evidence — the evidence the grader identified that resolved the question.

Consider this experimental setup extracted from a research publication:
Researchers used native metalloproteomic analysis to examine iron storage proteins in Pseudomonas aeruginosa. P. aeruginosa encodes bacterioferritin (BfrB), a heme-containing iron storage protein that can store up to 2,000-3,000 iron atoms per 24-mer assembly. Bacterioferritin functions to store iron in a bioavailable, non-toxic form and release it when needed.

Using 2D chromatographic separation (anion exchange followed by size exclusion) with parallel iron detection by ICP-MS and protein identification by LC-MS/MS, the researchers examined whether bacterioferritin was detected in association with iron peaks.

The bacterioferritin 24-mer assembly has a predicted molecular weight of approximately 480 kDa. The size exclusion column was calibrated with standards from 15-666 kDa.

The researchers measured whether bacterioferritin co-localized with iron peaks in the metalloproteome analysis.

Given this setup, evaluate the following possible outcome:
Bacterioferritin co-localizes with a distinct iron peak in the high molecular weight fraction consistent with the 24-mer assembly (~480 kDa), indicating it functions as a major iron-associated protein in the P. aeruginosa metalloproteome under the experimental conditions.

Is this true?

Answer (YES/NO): NO